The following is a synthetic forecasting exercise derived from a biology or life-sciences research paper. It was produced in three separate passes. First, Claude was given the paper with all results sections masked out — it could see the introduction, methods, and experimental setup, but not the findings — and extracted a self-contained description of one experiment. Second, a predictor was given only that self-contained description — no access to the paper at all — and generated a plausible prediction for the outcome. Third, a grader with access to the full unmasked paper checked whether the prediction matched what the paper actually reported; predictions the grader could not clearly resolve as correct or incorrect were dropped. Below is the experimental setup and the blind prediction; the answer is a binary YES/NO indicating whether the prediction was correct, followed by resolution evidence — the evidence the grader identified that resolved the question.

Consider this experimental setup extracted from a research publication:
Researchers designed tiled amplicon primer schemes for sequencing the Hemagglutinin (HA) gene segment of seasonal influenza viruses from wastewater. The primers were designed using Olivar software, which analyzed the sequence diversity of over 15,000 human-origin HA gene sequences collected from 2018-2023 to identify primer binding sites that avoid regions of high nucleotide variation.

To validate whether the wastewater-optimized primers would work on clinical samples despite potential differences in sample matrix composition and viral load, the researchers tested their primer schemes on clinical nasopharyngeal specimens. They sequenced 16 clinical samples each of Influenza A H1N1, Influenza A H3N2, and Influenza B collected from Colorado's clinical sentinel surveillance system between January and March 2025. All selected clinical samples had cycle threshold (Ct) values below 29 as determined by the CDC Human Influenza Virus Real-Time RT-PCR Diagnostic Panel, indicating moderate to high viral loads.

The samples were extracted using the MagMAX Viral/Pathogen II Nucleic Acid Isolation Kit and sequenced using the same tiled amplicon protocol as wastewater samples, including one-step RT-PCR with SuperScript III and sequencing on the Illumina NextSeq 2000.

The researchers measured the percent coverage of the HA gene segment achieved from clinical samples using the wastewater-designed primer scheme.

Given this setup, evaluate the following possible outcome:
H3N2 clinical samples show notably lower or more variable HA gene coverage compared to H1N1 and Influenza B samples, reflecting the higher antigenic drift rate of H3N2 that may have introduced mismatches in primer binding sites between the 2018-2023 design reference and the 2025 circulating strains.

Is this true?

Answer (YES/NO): NO